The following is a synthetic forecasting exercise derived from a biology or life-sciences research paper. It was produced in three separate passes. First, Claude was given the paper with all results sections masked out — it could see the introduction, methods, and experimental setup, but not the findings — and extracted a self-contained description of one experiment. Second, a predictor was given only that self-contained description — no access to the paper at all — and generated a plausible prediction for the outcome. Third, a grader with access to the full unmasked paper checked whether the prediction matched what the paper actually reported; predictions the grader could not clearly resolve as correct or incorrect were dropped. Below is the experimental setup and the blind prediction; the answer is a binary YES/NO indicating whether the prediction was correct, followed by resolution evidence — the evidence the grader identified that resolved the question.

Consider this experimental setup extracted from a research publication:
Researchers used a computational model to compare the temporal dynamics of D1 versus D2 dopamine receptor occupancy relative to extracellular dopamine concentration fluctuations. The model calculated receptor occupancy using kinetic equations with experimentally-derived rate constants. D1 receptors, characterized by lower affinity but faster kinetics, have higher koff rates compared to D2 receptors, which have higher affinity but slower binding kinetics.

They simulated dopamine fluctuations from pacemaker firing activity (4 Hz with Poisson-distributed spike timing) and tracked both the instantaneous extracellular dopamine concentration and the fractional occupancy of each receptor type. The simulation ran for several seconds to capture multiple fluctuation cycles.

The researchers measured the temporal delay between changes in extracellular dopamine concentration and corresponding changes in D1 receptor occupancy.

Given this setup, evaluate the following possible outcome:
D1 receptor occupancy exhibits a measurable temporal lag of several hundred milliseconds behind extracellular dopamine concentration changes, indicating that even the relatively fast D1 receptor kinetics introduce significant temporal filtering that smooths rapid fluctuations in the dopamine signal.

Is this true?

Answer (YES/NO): NO